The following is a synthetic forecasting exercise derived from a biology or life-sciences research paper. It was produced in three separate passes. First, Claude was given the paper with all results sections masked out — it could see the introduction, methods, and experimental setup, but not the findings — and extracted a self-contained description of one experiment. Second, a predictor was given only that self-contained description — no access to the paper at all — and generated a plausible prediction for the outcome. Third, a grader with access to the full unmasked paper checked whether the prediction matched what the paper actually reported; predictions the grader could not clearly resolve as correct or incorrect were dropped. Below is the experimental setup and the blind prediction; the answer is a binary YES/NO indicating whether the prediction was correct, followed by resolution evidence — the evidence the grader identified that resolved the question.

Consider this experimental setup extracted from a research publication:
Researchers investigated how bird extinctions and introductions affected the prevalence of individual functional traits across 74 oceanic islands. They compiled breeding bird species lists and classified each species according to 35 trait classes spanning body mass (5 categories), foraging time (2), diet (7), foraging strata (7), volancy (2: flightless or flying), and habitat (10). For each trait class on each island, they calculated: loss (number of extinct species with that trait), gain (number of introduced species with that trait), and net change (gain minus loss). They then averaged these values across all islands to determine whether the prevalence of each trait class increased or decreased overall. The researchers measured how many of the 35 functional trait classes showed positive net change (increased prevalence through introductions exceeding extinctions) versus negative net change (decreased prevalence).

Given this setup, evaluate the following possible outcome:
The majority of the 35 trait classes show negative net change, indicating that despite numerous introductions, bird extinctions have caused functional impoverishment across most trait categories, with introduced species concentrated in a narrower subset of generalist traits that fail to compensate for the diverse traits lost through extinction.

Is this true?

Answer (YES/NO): NO